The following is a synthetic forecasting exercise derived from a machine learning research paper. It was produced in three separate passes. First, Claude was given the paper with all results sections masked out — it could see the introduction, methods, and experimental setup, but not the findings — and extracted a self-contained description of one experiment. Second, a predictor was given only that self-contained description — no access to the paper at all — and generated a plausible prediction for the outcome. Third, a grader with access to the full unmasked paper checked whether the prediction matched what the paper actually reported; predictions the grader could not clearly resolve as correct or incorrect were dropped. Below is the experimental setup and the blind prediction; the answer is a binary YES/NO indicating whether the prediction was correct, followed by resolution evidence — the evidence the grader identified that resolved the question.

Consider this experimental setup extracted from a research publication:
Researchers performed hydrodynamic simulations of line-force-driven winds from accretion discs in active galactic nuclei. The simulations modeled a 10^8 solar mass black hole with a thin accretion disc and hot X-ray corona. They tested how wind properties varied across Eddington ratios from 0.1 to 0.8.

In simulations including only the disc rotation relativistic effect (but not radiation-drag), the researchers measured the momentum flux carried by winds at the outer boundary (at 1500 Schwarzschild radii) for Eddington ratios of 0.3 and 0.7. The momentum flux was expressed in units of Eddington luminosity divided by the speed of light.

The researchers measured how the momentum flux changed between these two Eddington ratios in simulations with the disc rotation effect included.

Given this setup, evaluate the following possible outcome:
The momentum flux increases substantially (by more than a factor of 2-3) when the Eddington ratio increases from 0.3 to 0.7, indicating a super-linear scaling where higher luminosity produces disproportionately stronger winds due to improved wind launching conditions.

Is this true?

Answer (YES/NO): YES